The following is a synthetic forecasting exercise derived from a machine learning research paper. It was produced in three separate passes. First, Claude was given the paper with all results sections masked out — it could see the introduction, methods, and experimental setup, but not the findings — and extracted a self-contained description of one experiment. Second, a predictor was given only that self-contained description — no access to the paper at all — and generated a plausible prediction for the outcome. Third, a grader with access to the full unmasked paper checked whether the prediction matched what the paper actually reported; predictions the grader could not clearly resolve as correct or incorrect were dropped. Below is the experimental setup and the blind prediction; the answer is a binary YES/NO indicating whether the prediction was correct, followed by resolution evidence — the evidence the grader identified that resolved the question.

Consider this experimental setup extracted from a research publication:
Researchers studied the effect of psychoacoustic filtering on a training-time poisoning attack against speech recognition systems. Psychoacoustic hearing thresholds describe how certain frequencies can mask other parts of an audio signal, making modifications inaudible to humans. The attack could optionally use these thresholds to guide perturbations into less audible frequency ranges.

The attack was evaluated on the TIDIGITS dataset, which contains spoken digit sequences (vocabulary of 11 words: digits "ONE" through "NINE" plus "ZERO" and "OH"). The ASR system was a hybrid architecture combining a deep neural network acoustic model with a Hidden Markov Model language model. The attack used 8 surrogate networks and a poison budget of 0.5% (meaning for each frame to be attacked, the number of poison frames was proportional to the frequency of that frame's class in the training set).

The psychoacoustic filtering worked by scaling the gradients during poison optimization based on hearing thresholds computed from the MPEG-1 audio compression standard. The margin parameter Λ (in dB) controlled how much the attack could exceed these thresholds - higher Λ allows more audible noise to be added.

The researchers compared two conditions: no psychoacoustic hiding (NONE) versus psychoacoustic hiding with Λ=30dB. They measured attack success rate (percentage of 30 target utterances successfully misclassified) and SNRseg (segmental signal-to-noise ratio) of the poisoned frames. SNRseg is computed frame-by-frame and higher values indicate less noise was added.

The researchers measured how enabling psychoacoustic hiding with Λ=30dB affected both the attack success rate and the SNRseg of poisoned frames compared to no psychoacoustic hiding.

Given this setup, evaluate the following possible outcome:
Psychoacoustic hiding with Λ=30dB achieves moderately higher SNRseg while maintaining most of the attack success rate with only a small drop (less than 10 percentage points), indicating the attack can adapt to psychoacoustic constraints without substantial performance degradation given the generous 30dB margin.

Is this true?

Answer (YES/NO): NO